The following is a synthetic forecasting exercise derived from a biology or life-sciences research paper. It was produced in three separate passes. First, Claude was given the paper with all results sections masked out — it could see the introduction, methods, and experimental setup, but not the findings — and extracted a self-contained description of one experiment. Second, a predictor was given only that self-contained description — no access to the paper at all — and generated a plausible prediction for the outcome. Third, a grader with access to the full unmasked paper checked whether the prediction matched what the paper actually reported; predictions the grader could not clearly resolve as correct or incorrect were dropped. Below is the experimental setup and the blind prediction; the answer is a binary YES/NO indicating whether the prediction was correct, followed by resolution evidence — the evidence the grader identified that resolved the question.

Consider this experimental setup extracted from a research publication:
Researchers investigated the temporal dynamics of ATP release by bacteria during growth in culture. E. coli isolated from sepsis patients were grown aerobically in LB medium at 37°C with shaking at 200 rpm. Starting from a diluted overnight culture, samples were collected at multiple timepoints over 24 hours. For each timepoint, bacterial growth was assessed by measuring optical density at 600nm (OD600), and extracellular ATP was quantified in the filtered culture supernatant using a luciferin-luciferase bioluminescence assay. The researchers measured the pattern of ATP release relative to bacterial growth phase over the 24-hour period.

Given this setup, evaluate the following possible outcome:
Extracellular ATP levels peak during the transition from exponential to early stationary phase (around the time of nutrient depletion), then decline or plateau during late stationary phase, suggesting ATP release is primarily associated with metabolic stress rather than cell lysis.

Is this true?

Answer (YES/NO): NO